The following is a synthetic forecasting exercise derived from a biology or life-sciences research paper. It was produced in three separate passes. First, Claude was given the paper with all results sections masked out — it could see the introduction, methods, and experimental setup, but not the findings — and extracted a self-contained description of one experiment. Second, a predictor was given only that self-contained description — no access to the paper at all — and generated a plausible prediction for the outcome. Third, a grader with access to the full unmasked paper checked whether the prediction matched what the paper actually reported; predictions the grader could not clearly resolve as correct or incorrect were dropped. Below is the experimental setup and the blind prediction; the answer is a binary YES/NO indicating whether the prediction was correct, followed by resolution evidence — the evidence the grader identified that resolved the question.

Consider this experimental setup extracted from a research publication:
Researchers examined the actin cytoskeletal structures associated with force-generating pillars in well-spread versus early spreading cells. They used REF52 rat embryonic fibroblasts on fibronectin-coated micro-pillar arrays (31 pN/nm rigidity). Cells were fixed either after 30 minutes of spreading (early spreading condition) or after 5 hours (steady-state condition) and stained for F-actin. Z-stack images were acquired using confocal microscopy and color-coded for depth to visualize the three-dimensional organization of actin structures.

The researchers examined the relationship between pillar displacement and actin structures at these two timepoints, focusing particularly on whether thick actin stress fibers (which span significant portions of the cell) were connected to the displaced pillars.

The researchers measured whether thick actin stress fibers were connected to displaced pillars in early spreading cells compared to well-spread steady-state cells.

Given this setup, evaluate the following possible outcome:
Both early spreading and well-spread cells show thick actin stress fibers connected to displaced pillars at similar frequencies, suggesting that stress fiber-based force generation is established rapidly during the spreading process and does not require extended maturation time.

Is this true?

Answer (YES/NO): NO